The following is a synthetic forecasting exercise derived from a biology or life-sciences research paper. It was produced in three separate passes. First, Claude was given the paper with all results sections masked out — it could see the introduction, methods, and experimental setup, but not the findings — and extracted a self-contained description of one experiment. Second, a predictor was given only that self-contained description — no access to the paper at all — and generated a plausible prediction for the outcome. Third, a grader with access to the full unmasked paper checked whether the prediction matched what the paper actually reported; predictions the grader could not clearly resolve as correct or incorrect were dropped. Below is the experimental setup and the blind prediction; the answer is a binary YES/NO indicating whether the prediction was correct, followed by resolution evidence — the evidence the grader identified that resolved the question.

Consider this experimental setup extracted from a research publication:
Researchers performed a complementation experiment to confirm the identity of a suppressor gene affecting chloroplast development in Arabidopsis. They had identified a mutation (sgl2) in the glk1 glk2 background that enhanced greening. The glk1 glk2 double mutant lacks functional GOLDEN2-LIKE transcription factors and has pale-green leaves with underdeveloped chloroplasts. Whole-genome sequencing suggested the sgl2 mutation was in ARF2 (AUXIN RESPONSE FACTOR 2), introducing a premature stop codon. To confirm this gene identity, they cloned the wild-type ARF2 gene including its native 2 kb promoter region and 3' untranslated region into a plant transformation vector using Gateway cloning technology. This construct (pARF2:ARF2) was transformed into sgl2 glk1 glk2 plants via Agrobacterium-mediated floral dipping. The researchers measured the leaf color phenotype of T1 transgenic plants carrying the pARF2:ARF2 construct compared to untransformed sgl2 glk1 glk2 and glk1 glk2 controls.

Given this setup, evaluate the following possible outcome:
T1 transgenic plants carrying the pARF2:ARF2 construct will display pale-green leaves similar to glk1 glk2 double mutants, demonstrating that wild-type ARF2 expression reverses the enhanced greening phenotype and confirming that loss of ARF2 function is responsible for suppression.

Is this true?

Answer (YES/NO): NO